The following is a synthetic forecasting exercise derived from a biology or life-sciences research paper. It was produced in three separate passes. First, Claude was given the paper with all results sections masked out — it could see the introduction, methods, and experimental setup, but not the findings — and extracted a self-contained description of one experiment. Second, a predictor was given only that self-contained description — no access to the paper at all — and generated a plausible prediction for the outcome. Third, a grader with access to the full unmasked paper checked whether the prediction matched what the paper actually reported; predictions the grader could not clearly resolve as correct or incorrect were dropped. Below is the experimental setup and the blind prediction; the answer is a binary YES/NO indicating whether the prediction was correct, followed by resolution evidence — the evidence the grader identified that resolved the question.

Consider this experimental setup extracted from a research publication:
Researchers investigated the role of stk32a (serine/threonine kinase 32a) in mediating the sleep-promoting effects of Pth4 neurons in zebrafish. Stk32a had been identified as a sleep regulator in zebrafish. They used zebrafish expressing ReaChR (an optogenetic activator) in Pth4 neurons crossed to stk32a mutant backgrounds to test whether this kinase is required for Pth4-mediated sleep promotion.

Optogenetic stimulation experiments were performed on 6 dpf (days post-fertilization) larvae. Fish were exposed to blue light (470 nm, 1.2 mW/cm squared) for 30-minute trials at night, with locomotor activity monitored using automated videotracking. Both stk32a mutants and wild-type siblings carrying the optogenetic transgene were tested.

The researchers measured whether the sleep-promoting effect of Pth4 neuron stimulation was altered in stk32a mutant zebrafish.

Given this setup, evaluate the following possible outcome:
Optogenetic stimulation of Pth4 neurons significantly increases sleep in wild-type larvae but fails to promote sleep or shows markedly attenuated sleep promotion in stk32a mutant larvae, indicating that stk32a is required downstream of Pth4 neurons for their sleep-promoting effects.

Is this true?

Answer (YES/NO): YES